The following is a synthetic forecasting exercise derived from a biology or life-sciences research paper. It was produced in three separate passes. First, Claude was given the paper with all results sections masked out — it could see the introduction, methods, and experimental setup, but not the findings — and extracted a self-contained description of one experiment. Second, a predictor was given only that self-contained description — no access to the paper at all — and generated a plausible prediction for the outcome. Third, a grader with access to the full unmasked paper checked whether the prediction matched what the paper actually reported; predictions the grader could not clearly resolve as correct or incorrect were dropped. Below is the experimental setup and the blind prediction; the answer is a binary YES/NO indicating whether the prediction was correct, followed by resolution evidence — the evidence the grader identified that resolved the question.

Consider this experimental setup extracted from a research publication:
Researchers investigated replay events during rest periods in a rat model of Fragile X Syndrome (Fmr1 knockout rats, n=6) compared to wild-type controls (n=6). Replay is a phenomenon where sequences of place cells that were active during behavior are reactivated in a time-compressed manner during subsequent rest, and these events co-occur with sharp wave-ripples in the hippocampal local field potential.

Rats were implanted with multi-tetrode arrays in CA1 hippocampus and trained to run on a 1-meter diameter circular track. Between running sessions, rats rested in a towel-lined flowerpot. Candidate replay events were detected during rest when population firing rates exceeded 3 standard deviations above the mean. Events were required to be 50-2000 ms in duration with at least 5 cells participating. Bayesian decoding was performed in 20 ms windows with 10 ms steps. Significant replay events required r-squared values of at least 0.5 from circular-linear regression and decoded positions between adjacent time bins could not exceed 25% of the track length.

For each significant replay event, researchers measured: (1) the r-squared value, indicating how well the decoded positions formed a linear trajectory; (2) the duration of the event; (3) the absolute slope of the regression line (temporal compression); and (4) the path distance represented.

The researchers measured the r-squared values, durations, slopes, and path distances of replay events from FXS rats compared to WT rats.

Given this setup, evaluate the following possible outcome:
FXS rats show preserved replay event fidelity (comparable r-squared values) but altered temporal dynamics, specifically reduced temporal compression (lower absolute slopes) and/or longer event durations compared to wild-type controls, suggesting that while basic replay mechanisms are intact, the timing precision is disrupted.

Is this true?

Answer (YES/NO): YES